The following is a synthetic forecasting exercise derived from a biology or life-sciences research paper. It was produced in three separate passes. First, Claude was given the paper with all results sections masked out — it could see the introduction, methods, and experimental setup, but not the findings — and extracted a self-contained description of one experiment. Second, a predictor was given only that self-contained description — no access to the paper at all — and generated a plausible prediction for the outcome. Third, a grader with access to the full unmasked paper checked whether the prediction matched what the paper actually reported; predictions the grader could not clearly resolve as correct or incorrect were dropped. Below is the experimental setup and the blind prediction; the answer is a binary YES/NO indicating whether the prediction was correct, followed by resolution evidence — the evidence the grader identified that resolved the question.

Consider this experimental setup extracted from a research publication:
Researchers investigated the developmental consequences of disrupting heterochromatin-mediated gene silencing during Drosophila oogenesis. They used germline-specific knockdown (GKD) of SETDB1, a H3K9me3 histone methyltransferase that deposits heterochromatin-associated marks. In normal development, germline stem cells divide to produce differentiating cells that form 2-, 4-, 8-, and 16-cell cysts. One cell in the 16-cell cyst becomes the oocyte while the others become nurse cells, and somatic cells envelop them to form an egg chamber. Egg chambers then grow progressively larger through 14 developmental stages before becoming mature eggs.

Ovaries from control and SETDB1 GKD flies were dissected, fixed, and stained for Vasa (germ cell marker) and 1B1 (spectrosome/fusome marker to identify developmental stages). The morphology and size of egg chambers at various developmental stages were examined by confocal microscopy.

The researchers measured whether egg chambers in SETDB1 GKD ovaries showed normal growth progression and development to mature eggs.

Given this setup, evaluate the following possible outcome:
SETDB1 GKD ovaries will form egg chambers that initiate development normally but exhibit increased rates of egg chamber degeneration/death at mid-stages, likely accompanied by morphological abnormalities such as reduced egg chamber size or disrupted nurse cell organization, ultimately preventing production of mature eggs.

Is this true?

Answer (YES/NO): YES